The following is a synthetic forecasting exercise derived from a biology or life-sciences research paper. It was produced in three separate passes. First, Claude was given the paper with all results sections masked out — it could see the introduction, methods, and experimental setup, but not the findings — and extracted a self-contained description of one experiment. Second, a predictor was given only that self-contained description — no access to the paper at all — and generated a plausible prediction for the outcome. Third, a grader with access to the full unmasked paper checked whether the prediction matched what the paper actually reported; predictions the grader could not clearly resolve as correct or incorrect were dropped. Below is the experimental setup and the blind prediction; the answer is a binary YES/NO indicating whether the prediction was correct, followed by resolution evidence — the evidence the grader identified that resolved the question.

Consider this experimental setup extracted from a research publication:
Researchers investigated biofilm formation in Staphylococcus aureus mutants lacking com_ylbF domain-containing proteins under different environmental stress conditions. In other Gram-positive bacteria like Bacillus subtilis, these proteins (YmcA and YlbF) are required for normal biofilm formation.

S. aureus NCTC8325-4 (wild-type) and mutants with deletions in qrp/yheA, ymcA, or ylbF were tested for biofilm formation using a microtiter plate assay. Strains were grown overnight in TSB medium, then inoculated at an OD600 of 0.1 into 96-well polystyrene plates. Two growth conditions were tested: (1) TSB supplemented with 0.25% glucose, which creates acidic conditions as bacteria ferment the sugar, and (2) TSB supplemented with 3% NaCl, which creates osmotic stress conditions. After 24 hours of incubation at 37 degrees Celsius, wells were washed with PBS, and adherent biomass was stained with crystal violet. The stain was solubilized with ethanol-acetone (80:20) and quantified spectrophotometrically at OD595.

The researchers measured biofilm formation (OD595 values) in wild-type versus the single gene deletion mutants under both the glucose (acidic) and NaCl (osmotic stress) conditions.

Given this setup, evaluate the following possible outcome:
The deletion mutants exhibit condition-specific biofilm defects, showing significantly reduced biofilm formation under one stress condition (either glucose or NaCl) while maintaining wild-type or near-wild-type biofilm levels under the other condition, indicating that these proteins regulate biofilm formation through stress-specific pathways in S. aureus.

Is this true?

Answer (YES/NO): YES